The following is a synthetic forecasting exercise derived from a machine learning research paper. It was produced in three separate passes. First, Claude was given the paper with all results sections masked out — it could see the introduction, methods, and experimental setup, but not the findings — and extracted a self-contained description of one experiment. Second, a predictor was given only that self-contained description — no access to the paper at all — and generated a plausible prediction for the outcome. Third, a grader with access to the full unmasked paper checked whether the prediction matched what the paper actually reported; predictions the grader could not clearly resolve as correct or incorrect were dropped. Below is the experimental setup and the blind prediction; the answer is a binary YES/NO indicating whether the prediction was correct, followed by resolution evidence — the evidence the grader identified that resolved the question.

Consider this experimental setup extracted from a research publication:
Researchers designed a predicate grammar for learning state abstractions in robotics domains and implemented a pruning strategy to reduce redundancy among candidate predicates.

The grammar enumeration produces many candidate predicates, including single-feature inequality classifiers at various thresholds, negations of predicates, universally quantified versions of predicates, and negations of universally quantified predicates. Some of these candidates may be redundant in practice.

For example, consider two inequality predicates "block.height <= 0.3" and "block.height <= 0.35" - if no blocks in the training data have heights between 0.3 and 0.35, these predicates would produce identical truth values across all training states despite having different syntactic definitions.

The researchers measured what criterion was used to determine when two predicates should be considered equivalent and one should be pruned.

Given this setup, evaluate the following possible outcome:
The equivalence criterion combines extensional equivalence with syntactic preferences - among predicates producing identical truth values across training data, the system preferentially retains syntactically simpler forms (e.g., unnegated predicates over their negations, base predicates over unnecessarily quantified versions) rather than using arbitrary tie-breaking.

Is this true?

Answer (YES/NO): NO